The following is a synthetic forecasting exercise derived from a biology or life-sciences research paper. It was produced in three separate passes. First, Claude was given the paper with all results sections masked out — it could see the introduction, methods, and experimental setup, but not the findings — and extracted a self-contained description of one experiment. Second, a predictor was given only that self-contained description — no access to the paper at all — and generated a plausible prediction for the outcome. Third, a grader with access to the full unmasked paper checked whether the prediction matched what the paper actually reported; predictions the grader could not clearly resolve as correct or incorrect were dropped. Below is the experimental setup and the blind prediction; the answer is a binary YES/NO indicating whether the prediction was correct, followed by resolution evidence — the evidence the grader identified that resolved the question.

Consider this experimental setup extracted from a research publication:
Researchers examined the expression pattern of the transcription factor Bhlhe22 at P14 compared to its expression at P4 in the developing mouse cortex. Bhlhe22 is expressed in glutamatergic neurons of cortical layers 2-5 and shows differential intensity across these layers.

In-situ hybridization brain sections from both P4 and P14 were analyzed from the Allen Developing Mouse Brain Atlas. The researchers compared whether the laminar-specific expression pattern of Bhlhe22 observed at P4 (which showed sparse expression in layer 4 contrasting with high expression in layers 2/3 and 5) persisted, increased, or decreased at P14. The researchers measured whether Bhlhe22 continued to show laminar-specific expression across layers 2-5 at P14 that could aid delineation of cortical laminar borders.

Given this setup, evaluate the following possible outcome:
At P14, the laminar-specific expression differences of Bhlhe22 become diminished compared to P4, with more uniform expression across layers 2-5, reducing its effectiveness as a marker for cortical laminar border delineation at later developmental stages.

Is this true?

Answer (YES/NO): NO